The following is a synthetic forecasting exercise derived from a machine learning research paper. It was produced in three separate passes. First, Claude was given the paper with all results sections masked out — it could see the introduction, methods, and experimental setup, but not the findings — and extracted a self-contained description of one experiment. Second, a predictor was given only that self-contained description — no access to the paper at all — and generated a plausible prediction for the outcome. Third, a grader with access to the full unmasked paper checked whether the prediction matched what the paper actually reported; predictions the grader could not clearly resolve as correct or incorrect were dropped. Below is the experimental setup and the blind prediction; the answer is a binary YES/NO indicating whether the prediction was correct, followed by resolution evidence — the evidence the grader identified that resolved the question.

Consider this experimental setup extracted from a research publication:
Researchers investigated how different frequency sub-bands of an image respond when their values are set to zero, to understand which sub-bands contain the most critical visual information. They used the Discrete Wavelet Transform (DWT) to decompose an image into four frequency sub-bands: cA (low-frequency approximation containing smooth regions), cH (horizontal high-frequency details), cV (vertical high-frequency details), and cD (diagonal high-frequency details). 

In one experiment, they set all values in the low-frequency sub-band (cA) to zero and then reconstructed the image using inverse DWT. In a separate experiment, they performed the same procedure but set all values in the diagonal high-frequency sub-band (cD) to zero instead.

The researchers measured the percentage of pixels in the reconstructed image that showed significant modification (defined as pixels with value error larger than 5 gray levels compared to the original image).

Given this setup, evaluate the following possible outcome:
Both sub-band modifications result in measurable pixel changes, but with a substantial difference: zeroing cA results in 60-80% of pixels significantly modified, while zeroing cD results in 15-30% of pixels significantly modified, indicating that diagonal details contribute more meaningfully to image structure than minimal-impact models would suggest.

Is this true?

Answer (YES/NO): NO